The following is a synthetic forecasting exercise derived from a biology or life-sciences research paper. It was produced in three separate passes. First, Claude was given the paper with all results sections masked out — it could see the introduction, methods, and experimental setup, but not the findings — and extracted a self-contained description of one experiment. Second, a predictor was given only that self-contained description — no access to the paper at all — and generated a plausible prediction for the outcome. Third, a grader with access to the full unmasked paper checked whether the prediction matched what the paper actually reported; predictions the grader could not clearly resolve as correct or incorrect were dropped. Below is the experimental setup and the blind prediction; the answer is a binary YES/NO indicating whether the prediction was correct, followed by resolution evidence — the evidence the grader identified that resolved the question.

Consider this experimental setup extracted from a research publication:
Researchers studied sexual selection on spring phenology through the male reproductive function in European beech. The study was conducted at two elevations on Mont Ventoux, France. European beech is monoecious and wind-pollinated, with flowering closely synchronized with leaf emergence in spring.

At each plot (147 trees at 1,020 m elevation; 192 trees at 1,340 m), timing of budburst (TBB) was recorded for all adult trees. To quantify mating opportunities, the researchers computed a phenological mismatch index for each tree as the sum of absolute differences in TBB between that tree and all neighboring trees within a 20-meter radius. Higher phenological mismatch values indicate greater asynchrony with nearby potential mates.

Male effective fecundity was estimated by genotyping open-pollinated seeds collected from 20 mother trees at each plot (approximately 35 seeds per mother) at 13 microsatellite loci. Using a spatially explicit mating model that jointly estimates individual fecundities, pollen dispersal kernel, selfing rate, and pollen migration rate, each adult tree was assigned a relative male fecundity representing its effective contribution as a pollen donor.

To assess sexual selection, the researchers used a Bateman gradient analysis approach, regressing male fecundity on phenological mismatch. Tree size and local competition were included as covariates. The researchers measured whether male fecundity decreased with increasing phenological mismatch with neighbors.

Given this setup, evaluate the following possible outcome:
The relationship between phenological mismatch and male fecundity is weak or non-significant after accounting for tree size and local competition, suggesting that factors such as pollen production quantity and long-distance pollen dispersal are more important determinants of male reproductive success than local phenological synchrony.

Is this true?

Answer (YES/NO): NO